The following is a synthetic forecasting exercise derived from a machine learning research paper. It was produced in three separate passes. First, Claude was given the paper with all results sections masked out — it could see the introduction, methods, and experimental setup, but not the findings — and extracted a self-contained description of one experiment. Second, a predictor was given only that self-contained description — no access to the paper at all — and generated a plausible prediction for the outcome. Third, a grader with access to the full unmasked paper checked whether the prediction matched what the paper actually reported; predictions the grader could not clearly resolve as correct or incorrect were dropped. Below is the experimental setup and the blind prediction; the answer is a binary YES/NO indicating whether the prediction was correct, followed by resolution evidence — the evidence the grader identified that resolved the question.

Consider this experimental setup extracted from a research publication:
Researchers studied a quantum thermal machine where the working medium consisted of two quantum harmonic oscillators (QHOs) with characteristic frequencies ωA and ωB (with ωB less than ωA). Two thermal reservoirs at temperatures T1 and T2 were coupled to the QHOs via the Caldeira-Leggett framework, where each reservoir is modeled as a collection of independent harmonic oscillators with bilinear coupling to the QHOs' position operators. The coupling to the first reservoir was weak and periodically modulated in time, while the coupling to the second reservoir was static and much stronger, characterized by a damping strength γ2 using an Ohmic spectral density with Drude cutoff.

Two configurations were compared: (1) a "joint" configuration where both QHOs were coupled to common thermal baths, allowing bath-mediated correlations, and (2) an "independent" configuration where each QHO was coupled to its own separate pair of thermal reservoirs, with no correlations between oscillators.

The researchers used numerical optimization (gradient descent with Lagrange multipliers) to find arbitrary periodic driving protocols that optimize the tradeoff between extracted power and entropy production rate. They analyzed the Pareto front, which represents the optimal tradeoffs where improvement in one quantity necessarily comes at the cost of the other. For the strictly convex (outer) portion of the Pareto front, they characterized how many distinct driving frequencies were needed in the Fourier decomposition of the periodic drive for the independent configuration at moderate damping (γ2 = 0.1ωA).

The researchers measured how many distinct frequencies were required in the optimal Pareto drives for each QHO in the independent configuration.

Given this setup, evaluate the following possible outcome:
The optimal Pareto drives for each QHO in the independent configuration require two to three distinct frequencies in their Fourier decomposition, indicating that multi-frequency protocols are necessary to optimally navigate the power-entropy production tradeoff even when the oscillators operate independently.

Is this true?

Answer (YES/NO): YES